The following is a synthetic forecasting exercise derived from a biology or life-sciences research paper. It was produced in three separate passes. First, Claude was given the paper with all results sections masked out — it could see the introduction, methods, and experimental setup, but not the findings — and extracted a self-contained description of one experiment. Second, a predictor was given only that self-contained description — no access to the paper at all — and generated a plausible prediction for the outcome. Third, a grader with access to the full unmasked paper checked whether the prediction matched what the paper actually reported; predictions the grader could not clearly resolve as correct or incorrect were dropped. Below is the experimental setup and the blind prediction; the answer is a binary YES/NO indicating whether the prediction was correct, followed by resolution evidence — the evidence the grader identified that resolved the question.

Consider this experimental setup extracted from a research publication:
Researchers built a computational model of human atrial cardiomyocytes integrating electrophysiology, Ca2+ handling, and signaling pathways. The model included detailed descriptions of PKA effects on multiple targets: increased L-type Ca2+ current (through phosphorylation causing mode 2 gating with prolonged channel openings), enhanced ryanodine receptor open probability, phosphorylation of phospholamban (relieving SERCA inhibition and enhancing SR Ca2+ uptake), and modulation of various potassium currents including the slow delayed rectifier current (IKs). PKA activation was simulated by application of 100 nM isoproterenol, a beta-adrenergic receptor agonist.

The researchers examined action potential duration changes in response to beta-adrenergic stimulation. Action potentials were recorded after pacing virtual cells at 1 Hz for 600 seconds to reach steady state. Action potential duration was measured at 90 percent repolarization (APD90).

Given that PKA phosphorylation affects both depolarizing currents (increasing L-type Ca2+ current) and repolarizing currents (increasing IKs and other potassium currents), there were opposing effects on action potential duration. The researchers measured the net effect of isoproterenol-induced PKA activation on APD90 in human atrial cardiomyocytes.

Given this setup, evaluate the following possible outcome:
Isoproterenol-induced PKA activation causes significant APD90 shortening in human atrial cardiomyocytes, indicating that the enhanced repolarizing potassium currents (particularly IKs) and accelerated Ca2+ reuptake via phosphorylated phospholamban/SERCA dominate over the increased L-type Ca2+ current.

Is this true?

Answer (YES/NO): NO